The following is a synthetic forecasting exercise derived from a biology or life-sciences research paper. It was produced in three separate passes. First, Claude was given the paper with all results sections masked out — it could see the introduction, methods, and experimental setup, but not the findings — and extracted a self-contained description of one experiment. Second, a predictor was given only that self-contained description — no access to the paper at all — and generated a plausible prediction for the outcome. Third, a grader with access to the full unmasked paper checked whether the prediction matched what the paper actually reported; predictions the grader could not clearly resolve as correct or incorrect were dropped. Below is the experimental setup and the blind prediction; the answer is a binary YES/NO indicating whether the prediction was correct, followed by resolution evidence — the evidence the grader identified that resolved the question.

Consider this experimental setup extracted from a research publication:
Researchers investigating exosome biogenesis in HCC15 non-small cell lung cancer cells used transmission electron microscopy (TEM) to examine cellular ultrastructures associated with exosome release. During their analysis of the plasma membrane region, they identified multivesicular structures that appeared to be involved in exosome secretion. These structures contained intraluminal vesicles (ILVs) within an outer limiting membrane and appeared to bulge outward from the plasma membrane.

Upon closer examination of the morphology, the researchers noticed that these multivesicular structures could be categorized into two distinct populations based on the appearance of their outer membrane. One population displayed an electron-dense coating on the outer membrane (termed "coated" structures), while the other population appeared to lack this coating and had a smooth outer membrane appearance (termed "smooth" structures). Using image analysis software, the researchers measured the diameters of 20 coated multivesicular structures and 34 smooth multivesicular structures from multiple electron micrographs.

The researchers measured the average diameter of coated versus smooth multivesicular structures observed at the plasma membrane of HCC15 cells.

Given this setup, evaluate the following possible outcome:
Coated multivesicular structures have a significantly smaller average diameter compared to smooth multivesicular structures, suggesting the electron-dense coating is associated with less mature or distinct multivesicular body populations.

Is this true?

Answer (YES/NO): YES